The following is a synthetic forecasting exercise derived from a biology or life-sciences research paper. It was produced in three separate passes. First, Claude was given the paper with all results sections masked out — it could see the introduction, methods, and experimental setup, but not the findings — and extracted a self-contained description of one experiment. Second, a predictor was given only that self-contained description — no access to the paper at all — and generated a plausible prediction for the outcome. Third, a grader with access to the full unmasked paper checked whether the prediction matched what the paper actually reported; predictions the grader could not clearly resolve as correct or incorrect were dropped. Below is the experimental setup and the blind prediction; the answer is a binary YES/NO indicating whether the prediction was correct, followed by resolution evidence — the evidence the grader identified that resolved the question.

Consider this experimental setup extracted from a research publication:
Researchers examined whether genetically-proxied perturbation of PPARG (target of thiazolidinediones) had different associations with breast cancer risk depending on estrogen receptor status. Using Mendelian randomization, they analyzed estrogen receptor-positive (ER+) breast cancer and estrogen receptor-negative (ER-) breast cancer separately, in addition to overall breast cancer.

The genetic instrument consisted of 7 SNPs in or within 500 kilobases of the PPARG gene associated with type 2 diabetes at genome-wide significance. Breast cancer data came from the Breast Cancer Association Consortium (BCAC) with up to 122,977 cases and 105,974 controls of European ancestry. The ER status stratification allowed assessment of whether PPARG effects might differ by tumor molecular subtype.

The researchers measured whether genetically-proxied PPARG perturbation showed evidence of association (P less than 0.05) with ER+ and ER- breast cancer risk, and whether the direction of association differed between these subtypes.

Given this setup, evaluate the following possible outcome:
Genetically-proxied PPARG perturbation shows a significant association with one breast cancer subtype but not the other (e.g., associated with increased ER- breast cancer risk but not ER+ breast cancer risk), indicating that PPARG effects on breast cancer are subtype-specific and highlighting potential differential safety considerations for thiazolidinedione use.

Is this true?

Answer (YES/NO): YES